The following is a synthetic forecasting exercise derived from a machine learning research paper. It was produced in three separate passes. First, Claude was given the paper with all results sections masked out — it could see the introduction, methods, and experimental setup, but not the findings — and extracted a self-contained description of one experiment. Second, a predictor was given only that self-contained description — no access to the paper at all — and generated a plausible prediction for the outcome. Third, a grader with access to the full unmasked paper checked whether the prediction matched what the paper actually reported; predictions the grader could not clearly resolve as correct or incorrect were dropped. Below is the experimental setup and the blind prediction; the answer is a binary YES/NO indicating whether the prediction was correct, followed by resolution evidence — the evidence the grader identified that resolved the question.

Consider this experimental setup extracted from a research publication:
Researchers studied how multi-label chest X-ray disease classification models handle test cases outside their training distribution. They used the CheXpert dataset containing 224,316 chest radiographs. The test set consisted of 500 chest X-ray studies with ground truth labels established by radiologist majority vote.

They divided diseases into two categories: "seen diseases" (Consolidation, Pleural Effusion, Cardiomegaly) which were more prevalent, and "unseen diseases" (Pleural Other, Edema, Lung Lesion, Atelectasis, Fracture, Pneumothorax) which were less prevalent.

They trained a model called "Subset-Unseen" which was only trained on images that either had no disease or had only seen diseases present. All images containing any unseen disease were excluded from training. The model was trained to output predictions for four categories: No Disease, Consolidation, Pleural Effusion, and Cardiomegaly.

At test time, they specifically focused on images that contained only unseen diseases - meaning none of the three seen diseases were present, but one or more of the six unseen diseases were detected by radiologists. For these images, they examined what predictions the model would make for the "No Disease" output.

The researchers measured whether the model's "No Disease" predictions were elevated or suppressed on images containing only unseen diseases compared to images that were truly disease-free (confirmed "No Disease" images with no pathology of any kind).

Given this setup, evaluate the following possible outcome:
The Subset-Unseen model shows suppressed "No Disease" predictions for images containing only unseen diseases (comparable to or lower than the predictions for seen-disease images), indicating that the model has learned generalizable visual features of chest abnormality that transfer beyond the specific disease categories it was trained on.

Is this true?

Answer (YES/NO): NO